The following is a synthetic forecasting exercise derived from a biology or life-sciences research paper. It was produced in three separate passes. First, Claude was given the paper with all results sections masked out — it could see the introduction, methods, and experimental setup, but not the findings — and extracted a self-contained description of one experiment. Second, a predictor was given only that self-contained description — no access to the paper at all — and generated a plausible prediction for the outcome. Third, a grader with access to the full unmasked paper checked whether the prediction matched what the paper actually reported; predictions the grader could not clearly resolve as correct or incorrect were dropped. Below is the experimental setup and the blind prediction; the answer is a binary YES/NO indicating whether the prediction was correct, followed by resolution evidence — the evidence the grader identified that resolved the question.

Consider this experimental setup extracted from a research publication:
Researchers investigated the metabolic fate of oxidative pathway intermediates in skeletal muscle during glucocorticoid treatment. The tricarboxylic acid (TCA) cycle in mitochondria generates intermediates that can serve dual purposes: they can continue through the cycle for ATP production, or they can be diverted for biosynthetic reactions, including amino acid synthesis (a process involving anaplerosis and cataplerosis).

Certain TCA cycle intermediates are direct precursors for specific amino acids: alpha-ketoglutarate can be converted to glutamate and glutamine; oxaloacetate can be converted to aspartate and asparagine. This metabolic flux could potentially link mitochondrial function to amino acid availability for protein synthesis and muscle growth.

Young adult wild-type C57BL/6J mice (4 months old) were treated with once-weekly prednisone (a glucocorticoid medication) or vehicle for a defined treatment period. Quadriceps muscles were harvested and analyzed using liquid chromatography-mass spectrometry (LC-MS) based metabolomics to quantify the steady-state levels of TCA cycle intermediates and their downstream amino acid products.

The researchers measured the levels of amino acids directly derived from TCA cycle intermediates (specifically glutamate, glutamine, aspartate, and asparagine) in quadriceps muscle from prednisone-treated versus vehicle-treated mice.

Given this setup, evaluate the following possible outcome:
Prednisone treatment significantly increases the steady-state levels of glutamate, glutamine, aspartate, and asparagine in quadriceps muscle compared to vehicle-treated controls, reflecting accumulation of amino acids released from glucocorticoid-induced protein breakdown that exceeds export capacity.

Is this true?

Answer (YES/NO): NO